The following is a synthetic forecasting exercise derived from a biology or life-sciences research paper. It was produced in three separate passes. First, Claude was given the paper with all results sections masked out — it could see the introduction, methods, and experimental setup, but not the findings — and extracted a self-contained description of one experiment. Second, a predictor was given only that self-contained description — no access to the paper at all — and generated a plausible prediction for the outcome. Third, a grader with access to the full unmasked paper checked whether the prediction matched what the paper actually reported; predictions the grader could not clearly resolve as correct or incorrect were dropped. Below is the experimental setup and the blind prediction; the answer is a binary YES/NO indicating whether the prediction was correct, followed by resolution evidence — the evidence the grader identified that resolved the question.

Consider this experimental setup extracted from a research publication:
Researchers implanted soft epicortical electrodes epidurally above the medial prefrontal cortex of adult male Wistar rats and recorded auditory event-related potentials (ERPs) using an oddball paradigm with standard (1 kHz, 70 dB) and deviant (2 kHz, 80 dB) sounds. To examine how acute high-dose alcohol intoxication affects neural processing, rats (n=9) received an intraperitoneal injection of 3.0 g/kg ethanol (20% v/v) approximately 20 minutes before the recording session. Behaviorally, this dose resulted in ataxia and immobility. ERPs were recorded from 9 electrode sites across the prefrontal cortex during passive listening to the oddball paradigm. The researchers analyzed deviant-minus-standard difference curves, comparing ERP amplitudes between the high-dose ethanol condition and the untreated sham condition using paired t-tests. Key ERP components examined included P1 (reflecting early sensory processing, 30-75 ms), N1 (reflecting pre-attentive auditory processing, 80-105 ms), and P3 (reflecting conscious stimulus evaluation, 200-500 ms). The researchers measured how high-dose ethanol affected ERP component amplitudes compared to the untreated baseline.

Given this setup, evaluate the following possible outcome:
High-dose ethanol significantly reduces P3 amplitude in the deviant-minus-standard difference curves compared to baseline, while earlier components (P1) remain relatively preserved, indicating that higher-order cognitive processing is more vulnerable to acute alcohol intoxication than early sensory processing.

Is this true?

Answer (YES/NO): NO